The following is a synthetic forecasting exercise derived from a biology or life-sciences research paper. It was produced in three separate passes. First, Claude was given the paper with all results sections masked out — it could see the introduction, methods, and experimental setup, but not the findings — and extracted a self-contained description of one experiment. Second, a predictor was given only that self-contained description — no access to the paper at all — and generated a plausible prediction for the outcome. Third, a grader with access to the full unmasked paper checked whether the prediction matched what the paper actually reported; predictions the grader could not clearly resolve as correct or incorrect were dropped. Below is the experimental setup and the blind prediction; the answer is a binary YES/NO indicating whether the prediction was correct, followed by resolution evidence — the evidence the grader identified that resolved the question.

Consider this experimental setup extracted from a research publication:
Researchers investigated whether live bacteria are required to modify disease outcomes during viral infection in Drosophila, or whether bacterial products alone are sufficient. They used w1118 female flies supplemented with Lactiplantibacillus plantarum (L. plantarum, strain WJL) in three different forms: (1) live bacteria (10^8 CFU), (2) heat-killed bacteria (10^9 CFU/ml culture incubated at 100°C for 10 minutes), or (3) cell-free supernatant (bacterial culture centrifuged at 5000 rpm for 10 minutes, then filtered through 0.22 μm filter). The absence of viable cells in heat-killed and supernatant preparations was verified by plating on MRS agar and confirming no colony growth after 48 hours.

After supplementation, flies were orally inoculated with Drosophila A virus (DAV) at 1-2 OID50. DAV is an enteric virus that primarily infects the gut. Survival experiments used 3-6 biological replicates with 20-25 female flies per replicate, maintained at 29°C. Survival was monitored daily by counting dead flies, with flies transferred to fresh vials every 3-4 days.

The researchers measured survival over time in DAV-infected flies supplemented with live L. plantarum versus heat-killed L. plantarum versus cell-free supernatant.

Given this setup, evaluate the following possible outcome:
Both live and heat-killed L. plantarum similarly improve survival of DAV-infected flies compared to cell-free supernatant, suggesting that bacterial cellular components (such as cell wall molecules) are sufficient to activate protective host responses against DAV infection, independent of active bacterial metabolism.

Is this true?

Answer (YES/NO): NO